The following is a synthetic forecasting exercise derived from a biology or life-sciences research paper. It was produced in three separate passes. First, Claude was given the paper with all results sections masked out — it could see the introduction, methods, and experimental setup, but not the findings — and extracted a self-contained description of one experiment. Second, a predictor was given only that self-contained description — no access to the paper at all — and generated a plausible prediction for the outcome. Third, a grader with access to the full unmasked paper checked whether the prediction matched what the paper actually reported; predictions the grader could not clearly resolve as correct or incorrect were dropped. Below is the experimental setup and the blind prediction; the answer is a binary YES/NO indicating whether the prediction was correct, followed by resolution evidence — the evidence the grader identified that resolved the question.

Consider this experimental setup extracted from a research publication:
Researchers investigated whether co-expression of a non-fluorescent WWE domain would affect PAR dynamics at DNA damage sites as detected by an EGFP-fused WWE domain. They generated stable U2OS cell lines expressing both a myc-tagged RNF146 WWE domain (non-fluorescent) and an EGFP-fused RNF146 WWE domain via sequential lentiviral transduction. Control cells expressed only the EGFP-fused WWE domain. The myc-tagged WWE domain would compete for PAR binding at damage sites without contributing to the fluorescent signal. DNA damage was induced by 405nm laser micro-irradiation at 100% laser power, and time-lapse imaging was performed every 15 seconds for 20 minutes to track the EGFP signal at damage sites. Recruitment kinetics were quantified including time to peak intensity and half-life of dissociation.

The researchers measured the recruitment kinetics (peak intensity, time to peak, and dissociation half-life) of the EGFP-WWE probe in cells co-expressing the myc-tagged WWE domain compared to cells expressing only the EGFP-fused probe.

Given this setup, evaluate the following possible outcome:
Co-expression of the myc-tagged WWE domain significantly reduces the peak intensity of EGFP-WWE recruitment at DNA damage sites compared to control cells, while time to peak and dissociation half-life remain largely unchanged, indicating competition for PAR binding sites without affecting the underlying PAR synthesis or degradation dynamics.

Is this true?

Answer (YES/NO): NO